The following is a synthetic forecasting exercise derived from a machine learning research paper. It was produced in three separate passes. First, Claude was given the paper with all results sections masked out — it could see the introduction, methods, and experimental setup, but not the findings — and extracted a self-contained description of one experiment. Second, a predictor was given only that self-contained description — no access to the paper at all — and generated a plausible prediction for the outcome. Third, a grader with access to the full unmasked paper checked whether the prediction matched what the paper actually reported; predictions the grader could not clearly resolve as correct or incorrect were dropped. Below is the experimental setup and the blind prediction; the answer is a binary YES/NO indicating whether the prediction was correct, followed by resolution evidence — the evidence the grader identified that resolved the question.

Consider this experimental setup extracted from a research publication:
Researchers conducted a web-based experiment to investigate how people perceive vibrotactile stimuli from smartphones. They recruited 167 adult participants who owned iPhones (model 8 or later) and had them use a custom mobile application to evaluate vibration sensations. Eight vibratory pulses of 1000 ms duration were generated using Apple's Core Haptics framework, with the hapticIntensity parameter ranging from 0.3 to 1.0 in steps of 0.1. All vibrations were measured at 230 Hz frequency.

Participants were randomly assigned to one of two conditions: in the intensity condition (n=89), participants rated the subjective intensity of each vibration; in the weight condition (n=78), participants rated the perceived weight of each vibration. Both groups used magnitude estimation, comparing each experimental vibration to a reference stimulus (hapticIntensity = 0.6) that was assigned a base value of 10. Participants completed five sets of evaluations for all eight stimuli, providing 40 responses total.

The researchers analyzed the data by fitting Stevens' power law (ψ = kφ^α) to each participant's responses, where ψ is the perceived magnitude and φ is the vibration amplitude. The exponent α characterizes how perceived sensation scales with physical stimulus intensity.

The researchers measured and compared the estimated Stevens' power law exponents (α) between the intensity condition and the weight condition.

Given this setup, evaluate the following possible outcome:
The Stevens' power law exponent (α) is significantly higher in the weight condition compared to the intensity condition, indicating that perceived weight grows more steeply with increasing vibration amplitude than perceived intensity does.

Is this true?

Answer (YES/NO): NO